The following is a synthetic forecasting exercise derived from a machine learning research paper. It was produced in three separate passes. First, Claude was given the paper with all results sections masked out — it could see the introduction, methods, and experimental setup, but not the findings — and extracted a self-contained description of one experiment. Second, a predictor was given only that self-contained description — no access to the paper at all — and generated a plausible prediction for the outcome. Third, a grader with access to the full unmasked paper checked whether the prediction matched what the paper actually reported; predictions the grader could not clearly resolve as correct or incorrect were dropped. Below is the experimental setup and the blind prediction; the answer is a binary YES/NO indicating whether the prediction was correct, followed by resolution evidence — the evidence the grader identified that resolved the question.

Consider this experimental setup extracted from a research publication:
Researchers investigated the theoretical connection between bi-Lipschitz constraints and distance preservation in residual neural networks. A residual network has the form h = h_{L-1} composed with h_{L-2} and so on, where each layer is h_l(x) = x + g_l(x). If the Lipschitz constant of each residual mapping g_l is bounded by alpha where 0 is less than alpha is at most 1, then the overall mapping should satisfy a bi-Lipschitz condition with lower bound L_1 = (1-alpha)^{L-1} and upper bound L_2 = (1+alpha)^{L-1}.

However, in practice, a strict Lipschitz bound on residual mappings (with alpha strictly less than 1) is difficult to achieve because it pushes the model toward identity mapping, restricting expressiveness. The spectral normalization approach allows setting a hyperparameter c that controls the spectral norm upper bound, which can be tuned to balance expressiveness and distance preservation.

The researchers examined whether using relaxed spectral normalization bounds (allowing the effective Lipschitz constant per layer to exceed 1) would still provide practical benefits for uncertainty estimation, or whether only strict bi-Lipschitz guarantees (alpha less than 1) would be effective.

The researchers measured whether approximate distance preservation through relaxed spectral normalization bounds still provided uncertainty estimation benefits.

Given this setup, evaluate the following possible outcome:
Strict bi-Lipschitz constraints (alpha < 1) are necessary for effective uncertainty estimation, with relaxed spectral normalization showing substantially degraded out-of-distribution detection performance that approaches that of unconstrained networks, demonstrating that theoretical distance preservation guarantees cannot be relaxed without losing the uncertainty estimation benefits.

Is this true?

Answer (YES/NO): NO